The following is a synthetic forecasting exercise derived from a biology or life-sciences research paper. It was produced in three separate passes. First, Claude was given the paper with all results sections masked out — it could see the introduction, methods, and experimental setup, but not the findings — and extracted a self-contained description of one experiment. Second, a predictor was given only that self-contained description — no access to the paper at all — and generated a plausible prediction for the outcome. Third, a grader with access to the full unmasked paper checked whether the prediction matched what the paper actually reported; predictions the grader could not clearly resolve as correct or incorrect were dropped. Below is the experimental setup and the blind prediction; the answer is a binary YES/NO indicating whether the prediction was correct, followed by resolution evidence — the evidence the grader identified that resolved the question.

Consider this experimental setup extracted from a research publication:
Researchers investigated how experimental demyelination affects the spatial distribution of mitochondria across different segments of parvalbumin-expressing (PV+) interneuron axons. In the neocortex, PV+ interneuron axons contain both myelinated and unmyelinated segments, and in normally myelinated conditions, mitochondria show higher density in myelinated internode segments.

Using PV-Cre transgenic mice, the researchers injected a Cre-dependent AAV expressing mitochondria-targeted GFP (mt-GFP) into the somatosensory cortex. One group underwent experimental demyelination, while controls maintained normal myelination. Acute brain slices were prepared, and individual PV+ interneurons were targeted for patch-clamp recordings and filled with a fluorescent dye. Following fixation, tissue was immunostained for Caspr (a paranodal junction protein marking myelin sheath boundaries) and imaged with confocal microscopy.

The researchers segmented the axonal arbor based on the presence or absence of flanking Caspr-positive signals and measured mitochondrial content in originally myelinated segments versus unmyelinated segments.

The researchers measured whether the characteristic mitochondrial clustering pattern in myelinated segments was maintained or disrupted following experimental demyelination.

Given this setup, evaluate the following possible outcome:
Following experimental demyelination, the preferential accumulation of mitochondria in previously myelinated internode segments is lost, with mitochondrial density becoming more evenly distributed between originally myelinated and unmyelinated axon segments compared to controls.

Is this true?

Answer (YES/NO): YES